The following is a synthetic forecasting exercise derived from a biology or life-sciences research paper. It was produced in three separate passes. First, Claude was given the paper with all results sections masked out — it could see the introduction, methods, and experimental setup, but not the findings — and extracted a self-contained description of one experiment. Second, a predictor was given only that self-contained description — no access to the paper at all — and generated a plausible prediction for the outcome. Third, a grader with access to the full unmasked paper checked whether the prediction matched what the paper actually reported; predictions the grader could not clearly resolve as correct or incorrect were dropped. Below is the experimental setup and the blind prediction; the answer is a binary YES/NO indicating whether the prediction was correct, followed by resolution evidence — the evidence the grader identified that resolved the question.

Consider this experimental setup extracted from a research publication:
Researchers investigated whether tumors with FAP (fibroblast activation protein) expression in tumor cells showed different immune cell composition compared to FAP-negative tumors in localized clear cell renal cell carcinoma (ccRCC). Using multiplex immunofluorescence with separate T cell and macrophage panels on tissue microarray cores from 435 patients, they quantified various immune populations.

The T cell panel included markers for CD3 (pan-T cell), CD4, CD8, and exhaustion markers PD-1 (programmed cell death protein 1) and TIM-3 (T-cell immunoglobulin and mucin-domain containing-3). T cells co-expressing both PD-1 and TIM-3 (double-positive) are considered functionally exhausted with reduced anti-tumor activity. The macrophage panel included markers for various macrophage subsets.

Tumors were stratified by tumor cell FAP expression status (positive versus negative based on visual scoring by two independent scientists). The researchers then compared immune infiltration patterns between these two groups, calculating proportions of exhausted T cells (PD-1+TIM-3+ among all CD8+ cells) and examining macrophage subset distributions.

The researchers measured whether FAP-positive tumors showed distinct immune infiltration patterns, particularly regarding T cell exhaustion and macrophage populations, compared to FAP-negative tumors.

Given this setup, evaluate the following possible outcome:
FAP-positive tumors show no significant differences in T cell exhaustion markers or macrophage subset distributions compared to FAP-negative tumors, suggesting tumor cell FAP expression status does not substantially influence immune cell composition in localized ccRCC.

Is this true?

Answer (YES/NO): NO